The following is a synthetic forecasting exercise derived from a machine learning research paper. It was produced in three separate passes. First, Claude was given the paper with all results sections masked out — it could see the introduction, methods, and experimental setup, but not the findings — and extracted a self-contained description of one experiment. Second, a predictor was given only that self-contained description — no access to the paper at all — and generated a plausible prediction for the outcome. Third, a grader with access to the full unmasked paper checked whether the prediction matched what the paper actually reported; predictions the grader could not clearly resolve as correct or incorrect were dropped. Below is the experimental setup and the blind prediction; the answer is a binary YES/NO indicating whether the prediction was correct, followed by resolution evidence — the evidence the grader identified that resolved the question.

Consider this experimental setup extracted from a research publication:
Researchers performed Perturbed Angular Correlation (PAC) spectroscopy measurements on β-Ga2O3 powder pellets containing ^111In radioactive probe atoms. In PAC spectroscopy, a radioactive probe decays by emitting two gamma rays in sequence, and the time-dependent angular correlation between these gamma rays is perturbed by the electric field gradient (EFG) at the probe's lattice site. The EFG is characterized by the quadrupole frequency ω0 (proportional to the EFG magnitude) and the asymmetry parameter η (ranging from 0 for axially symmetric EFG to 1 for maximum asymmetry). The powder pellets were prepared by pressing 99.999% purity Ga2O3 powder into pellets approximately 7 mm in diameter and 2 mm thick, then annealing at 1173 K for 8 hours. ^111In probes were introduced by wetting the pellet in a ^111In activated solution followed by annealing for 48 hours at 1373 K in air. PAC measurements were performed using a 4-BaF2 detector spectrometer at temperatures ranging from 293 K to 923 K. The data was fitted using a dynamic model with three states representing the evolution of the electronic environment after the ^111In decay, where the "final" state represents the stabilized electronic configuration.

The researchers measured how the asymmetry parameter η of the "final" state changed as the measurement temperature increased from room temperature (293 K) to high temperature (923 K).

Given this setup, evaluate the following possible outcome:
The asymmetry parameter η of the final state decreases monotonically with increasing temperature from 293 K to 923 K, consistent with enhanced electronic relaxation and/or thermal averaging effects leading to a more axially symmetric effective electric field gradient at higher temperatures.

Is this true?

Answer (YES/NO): NO